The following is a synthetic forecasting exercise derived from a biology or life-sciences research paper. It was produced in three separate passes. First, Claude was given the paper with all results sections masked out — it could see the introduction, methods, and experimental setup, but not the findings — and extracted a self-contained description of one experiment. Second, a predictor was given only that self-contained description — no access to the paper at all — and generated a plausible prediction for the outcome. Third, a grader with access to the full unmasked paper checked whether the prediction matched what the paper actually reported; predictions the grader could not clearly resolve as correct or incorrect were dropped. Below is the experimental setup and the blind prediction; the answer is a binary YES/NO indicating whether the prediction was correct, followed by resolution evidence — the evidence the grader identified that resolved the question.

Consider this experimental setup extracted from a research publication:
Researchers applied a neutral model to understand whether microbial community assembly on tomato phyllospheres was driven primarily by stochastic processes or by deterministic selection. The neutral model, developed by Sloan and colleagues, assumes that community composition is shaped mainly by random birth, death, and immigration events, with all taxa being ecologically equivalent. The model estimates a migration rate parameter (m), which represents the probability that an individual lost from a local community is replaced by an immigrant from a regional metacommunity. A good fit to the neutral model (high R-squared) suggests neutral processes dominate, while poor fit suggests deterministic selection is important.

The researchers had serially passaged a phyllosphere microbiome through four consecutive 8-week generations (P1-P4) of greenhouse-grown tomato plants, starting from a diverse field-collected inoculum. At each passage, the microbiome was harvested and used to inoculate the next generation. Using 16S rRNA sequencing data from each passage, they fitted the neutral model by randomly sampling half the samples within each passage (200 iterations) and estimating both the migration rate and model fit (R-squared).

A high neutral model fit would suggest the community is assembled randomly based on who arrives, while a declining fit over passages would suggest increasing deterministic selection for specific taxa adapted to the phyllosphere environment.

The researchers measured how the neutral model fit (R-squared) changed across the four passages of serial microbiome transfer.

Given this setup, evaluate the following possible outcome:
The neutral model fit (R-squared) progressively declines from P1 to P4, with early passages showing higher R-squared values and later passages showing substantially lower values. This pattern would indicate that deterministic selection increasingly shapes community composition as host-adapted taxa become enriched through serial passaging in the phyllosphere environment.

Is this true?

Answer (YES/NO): YES